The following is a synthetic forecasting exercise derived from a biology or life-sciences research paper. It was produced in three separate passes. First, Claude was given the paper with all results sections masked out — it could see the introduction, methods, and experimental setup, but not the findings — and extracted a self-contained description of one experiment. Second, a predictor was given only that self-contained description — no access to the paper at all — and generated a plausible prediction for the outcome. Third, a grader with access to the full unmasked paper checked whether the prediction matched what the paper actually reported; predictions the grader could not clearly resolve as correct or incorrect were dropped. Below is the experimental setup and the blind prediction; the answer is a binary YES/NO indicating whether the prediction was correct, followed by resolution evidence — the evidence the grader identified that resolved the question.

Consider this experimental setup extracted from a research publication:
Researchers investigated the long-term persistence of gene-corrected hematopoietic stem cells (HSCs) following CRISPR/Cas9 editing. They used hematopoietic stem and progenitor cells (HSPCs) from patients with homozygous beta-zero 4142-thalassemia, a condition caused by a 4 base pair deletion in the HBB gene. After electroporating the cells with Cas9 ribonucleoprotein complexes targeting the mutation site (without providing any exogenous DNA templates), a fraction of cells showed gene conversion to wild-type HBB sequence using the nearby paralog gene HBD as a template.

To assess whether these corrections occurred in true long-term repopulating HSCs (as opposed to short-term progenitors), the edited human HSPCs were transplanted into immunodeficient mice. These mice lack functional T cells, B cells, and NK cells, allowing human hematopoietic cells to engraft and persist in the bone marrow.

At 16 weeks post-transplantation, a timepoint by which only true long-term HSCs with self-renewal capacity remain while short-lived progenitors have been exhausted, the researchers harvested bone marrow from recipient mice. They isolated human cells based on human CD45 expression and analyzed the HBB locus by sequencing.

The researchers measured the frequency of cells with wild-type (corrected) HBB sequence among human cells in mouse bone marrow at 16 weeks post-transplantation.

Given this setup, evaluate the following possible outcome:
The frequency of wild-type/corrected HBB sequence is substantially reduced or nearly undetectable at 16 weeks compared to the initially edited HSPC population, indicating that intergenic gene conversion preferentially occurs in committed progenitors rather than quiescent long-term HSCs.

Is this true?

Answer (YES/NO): NO